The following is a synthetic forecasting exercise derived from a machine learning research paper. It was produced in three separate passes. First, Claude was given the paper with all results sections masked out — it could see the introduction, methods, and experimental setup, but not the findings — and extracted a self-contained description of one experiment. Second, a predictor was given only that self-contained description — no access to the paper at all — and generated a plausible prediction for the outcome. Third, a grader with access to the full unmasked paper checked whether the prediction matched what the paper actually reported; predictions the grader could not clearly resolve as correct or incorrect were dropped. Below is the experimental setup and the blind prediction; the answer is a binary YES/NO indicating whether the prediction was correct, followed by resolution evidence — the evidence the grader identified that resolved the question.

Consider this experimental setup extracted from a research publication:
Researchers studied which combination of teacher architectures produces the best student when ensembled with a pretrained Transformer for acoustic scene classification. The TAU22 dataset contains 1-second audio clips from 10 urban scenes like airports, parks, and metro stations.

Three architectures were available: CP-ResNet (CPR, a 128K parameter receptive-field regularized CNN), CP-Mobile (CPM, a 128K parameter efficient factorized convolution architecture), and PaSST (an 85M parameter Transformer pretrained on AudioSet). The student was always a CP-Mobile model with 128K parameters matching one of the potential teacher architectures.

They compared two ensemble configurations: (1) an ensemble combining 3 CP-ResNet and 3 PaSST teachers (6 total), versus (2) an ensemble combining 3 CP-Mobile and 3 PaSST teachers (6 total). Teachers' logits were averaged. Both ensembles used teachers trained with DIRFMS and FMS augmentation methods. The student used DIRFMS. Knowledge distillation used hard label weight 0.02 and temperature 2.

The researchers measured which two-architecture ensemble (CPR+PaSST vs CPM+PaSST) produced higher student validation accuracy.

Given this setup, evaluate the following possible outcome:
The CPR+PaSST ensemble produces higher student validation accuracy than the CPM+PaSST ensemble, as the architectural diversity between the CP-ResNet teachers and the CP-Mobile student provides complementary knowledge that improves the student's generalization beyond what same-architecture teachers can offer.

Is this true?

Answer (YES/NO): YES